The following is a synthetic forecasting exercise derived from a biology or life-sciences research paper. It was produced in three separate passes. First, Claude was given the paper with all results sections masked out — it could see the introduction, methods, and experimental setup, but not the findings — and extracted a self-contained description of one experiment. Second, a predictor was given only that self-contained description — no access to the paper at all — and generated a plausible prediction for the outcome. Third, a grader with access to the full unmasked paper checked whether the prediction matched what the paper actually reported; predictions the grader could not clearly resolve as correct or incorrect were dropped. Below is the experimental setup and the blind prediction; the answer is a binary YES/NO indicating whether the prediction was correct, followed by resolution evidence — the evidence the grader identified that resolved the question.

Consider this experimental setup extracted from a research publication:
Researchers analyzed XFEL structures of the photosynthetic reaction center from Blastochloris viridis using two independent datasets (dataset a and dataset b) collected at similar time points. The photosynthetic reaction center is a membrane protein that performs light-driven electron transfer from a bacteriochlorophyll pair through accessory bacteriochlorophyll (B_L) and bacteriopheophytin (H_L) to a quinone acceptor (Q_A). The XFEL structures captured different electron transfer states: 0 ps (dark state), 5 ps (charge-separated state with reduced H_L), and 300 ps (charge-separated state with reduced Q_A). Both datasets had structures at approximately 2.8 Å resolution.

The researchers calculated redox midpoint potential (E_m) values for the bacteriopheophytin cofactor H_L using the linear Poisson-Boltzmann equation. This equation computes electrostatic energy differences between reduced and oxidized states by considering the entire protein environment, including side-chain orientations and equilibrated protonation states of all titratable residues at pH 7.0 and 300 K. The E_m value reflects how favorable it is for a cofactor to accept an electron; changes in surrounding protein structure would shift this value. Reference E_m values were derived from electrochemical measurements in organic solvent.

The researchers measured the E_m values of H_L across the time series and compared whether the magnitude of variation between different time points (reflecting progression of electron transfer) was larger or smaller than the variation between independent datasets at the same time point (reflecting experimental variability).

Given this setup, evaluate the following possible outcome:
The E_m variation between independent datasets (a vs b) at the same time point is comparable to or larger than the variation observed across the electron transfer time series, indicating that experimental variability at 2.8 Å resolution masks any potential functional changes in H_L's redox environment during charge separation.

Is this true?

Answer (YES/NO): YES